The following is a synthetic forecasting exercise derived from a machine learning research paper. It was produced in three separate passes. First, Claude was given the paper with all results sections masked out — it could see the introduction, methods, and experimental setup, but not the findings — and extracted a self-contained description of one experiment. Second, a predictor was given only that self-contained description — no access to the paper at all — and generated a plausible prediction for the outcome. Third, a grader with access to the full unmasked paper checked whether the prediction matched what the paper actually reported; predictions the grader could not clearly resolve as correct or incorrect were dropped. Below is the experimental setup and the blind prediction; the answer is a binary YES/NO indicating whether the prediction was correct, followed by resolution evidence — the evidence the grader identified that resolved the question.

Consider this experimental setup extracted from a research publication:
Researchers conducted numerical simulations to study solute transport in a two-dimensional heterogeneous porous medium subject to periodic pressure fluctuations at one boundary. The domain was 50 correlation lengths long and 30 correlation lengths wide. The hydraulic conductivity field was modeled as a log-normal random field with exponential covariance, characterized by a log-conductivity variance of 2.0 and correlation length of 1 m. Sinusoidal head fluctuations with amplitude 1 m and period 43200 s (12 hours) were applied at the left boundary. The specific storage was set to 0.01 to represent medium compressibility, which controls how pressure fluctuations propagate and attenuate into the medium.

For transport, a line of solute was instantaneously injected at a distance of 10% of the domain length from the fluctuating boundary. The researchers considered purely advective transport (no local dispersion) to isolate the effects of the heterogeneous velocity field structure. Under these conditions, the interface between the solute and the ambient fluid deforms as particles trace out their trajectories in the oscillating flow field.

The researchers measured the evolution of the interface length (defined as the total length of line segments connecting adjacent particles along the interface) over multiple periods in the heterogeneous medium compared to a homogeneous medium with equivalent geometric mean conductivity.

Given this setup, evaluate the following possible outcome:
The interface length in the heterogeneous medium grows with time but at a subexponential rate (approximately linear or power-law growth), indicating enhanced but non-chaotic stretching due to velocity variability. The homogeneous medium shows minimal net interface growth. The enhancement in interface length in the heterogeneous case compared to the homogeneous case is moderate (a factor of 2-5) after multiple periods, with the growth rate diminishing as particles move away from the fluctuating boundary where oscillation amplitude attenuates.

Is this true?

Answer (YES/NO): NO